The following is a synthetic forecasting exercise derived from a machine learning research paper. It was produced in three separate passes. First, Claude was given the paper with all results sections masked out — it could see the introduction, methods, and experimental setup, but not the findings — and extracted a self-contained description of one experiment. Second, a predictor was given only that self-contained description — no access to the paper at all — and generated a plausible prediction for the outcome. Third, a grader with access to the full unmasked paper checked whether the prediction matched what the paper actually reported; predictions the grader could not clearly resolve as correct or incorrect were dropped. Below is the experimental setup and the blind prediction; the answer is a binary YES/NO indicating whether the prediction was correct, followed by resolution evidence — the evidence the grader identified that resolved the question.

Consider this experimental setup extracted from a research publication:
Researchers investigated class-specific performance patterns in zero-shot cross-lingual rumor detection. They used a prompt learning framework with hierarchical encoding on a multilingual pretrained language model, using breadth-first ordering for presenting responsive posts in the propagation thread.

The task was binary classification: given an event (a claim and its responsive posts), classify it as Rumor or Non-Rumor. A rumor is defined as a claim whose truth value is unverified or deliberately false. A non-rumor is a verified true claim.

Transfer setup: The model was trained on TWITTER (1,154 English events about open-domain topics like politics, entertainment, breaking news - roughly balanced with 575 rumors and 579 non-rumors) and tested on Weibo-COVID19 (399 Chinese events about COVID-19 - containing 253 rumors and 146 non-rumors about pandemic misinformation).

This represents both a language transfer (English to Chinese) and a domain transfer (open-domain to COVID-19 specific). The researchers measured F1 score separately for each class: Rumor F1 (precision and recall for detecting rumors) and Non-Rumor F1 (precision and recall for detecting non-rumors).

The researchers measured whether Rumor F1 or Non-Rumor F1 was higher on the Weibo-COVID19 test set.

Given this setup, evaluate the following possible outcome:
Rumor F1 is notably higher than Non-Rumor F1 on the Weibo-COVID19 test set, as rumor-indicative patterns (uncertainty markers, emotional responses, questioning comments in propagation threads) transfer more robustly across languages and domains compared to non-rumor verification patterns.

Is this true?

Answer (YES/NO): YES